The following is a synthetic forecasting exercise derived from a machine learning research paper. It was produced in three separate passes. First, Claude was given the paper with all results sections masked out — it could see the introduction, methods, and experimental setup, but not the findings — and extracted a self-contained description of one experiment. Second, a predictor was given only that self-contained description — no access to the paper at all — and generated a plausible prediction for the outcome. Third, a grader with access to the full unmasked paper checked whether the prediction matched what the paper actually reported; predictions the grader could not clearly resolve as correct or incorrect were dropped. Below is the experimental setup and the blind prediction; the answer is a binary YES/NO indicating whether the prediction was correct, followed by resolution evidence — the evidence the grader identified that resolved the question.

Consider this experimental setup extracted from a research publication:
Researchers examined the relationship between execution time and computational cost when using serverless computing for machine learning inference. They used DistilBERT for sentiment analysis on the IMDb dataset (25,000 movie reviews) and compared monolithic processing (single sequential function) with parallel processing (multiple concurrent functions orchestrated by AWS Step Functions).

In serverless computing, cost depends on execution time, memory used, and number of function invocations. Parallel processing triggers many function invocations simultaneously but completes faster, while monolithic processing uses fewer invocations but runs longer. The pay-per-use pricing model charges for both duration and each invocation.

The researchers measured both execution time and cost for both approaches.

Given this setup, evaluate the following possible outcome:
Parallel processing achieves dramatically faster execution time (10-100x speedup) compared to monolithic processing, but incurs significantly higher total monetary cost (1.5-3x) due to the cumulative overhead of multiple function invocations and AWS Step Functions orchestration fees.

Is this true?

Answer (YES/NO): NO